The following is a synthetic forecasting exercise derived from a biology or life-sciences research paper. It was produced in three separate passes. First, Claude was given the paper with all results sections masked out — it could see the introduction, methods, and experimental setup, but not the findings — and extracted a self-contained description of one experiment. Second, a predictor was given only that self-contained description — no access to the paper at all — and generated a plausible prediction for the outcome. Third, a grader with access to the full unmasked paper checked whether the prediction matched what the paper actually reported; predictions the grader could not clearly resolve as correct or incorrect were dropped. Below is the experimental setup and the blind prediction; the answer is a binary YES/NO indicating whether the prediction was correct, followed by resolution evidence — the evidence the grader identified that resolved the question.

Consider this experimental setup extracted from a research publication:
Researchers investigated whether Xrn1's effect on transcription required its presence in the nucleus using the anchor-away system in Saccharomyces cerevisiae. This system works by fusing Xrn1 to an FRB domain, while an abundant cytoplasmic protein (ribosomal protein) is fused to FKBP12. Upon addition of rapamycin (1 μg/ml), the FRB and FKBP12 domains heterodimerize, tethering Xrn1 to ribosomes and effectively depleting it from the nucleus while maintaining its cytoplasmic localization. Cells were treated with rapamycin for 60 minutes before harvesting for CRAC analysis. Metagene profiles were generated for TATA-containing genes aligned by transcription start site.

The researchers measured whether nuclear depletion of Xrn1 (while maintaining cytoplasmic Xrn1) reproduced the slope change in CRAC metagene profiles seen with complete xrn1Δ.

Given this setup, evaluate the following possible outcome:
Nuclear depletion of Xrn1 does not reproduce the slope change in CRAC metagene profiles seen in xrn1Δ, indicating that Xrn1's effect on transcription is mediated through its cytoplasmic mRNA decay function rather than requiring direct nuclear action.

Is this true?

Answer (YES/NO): NO